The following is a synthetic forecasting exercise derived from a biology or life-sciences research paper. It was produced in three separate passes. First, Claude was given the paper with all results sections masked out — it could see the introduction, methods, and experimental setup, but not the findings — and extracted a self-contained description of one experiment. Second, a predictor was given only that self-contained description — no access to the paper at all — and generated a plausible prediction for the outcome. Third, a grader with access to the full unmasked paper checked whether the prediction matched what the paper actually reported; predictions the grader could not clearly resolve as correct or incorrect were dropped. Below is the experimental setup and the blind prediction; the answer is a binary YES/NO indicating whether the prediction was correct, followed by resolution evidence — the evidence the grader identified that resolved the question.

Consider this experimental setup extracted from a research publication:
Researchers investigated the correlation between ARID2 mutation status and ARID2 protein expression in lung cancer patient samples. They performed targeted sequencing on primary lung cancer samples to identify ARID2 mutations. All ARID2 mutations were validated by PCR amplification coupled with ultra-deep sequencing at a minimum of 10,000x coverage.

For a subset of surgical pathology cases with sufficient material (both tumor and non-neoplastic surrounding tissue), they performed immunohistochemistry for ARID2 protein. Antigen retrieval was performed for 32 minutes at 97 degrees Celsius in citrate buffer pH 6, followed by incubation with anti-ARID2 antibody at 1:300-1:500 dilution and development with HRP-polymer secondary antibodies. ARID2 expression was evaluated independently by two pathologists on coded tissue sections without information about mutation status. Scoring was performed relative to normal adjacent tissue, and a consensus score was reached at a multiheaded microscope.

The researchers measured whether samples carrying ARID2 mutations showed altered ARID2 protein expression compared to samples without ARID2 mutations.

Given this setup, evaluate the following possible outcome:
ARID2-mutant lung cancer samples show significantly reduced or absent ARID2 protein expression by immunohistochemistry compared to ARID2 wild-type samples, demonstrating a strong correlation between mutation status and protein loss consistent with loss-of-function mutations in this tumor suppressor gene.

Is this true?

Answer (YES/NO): YES